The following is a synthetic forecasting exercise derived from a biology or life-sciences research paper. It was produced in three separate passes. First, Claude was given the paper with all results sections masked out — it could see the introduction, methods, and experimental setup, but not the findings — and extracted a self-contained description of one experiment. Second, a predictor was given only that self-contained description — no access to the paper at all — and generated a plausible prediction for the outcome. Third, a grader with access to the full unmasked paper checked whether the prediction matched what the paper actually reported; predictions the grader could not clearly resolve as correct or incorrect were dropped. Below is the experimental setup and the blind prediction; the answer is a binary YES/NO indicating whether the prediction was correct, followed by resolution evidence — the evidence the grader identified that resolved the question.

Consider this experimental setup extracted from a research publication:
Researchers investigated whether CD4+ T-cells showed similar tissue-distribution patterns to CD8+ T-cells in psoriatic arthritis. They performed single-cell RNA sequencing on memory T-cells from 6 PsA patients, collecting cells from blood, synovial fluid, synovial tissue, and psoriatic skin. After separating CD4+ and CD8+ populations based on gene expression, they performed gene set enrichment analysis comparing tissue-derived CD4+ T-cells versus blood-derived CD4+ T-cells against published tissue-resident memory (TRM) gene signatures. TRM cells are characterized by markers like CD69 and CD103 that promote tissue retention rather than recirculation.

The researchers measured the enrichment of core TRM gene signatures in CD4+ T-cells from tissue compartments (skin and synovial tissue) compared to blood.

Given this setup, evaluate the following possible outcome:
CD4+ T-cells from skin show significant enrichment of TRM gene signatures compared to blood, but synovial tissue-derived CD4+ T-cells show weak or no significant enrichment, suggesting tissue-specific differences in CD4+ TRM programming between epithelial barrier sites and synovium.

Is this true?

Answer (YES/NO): NO